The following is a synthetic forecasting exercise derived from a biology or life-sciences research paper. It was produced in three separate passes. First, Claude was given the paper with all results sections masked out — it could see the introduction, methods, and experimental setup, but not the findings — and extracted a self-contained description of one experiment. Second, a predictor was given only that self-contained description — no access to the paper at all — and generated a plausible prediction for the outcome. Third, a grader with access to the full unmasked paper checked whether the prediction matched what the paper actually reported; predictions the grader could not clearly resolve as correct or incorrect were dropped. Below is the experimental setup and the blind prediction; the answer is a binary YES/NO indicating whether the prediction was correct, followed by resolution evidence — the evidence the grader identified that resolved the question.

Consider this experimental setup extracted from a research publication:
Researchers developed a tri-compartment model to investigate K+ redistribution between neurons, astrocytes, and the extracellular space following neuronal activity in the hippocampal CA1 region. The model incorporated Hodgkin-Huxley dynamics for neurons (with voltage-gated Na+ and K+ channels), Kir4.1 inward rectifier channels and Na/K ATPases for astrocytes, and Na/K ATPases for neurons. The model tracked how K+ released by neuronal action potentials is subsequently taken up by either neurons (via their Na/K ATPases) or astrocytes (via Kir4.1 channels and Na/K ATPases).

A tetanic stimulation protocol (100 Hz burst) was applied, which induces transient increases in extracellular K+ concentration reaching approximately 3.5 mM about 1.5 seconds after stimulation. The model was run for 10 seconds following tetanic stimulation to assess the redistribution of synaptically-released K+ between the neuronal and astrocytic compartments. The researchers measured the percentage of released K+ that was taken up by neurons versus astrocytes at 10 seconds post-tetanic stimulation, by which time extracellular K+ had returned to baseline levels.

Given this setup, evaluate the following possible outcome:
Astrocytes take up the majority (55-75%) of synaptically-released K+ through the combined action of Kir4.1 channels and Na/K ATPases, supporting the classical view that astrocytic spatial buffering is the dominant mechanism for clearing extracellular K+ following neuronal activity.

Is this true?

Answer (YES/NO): NO